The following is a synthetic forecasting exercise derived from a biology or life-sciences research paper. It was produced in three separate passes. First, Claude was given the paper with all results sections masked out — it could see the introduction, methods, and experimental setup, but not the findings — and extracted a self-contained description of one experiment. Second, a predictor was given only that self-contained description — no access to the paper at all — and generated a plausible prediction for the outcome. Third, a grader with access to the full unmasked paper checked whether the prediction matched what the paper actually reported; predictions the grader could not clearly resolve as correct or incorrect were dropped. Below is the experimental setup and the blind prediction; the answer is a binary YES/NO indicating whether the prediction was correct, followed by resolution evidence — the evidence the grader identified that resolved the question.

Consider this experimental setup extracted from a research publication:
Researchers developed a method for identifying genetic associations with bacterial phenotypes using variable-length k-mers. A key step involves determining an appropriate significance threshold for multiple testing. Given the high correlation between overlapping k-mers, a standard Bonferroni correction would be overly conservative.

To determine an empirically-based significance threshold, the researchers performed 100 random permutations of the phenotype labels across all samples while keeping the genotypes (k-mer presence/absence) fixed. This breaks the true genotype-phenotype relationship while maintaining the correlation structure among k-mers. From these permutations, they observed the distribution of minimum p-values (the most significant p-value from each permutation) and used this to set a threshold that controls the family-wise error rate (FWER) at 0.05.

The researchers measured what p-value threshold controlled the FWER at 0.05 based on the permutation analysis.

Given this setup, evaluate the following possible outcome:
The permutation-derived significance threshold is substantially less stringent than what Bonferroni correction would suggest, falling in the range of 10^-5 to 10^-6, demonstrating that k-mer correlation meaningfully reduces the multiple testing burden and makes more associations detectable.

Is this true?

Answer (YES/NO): NO